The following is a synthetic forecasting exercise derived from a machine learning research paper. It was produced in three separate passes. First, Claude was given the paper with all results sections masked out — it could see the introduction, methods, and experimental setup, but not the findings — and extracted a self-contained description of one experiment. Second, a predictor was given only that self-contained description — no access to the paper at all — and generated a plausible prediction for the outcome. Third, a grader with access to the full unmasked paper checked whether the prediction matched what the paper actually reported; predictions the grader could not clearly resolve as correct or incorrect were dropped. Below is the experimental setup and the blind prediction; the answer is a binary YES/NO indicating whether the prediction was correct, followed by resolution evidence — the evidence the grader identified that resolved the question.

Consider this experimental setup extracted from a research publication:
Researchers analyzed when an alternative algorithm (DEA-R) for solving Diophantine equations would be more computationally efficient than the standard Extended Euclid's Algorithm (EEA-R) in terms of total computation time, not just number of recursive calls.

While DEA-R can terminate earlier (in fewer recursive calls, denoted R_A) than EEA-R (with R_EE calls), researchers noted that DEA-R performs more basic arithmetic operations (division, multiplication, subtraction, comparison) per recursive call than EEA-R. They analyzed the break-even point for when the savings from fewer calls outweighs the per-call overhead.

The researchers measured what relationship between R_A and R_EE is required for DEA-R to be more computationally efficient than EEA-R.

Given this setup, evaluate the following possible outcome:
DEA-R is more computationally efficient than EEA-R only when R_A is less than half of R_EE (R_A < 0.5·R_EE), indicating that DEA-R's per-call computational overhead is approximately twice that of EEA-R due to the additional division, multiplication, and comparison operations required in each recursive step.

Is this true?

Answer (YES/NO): NO